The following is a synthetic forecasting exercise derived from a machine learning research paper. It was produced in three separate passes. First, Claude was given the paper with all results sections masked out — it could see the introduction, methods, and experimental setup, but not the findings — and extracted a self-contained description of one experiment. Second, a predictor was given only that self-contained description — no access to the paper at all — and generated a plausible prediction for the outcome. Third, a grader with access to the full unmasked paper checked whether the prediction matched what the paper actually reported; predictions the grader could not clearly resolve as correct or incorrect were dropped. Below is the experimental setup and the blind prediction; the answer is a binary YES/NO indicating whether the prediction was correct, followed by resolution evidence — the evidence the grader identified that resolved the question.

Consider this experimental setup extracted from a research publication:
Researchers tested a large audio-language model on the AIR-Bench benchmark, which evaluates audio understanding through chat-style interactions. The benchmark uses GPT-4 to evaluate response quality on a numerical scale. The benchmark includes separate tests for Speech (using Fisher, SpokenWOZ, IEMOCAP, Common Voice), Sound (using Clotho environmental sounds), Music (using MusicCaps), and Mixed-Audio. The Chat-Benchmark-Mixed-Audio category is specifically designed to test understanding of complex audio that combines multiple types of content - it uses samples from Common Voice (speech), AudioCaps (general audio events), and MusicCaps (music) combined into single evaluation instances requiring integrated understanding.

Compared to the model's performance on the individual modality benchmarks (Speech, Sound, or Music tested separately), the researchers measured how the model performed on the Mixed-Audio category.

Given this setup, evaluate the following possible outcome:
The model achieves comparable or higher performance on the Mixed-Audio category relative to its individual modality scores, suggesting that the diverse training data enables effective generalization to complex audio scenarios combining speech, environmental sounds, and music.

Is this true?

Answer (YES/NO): NO